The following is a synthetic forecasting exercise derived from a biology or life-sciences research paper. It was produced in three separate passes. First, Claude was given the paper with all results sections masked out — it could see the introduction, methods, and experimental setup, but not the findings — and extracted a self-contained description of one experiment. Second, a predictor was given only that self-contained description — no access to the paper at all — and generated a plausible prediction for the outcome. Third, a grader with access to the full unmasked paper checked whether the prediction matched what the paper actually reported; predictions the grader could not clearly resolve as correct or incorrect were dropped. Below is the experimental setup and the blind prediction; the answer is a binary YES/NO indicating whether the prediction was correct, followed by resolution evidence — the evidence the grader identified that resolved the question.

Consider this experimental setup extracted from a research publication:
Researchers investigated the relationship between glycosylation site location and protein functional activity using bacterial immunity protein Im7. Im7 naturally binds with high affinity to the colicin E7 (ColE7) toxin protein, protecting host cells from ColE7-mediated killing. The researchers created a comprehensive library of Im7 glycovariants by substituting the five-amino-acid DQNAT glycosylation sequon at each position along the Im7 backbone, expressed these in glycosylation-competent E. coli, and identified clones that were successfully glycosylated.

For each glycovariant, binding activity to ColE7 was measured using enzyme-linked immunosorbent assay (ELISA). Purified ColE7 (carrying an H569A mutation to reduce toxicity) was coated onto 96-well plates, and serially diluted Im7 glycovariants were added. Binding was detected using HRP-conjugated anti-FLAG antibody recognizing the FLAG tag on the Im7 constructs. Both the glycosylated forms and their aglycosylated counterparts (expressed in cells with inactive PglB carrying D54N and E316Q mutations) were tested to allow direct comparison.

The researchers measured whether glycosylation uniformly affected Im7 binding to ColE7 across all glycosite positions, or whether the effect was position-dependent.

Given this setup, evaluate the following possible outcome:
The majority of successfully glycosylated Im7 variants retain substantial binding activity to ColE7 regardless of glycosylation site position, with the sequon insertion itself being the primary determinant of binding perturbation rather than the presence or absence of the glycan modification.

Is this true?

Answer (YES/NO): NO